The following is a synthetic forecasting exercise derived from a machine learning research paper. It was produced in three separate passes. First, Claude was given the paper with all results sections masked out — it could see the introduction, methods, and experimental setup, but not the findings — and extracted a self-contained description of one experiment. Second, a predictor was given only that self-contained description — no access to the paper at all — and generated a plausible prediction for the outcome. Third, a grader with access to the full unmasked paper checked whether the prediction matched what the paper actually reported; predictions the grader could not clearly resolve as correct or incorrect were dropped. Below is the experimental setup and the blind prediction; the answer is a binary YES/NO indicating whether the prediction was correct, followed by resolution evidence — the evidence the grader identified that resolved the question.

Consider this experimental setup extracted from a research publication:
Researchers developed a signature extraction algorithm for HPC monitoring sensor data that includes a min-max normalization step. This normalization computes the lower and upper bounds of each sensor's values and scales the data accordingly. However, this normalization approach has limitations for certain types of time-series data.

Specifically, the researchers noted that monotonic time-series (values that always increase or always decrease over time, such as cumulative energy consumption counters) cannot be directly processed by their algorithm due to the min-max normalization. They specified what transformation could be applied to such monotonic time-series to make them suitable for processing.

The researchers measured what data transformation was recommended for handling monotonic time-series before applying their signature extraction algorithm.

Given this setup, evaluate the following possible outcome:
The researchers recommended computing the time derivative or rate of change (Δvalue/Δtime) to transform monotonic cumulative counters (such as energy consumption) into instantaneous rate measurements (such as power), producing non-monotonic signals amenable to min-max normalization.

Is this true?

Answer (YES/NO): NO